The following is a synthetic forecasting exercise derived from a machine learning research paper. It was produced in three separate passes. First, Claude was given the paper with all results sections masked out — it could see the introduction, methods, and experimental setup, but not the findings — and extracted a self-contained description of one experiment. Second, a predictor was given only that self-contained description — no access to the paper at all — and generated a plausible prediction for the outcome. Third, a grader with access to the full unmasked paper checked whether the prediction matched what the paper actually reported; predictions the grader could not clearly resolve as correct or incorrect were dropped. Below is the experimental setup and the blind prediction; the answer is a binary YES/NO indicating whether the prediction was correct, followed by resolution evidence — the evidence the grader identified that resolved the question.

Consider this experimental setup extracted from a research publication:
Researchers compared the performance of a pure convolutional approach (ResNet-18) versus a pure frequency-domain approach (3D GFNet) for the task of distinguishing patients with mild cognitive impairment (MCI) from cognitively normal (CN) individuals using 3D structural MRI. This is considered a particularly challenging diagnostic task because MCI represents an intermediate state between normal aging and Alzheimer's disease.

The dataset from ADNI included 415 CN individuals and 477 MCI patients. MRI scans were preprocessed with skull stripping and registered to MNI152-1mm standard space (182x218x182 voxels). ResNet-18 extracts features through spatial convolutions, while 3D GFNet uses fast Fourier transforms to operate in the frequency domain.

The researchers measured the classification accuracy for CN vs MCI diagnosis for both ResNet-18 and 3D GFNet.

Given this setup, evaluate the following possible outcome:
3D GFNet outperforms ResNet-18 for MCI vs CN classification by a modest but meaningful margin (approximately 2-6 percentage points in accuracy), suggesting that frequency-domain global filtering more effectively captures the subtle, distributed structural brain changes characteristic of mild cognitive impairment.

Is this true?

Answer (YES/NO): NO